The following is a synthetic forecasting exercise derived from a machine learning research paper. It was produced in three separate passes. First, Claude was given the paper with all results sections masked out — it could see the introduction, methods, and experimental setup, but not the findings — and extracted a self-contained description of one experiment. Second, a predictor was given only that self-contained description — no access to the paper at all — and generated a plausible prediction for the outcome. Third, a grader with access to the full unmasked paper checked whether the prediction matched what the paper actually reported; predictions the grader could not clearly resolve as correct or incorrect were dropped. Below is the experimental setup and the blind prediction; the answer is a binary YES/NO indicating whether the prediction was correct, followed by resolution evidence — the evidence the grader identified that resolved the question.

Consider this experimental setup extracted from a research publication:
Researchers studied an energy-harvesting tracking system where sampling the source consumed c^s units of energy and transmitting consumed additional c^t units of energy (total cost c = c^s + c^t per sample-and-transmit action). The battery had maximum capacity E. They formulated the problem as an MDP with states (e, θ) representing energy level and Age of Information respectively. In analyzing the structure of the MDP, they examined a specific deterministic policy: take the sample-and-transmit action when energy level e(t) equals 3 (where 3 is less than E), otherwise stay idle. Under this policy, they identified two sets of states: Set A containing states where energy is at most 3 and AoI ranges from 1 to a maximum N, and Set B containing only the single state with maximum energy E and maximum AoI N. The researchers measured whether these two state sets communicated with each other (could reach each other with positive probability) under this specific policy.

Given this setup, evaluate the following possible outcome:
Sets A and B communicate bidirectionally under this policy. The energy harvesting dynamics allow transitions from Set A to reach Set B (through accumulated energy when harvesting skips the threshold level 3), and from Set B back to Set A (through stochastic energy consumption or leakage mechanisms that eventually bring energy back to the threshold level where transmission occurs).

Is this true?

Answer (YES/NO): NO